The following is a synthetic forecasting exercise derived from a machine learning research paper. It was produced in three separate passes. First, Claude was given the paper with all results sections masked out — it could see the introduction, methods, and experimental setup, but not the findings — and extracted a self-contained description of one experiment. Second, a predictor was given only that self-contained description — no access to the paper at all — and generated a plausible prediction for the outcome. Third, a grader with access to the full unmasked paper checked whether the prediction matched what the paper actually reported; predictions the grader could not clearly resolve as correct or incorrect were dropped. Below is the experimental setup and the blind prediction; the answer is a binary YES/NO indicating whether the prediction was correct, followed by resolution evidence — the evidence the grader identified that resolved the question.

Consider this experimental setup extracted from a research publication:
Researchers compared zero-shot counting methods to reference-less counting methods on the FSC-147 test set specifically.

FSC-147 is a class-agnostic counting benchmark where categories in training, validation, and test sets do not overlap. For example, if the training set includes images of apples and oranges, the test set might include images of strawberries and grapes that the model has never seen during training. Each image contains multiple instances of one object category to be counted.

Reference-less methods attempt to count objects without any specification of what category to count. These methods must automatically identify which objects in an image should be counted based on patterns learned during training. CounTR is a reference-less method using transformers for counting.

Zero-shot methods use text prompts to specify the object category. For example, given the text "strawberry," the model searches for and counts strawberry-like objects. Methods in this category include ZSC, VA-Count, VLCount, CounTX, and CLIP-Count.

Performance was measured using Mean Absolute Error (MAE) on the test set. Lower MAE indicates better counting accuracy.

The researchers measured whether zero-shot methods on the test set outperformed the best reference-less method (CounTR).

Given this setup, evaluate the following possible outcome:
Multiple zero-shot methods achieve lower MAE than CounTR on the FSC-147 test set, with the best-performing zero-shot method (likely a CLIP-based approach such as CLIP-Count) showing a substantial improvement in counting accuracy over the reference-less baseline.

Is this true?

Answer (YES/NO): NO